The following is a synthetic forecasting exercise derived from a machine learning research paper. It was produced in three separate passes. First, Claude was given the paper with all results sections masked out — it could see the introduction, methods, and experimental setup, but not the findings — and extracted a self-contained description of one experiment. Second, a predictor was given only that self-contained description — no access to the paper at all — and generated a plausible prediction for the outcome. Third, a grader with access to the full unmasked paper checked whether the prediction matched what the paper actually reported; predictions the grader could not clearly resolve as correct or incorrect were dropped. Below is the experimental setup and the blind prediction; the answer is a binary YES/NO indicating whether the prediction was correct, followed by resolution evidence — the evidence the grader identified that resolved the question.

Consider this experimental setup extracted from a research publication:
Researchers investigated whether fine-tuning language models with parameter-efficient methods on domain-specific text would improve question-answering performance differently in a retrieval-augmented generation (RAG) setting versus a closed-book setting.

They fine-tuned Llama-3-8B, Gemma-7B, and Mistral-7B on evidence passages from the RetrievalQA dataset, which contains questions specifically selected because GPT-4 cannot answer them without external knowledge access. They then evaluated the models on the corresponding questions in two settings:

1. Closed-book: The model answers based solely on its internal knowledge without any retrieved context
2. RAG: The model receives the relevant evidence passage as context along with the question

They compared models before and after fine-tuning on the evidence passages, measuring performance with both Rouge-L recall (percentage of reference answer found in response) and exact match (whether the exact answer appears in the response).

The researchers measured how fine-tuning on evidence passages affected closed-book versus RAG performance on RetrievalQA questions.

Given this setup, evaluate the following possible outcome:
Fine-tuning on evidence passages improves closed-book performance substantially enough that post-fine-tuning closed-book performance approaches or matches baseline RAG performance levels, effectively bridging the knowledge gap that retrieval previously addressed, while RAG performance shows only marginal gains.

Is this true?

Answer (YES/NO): NO